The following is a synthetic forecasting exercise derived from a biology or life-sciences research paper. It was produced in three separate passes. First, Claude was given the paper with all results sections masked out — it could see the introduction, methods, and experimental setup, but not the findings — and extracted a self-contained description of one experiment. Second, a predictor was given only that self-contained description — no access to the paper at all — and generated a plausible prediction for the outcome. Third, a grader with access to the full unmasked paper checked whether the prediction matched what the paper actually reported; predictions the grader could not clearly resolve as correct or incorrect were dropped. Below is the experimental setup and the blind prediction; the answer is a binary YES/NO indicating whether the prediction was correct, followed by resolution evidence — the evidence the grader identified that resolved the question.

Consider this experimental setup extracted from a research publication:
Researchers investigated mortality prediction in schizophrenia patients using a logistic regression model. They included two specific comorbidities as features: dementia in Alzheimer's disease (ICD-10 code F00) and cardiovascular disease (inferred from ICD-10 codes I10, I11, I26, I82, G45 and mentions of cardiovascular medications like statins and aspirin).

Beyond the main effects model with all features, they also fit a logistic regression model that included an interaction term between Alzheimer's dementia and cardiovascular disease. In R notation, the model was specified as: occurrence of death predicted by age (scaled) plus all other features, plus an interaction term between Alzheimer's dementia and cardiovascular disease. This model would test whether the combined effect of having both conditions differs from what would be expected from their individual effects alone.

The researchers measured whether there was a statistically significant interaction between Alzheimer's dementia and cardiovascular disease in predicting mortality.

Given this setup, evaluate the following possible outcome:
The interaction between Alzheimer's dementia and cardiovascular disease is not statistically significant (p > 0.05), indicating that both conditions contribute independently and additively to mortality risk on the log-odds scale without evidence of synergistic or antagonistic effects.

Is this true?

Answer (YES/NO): YES